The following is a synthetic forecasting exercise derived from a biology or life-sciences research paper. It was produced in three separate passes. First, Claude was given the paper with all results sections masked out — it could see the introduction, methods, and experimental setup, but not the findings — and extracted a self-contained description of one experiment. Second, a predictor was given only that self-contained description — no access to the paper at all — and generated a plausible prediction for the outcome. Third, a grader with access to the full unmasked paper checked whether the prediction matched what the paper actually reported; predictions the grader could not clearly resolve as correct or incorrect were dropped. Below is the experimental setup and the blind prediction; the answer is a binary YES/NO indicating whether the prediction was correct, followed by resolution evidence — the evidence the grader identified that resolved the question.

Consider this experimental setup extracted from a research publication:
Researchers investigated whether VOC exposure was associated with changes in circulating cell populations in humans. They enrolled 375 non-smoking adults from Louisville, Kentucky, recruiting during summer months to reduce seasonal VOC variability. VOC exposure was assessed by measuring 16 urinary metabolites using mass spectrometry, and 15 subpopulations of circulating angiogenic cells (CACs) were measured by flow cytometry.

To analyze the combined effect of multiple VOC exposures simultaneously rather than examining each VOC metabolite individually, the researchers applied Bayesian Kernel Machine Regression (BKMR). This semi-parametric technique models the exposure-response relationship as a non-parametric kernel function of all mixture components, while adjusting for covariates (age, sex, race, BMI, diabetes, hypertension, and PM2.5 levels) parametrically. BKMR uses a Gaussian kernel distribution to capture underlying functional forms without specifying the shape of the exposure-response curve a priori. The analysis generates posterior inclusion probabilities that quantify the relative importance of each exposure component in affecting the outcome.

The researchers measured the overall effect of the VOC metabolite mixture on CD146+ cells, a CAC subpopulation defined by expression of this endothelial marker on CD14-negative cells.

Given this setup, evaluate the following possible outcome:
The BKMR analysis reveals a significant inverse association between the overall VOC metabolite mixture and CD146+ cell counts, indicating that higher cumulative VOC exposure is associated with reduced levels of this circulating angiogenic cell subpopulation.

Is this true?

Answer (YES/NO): NO